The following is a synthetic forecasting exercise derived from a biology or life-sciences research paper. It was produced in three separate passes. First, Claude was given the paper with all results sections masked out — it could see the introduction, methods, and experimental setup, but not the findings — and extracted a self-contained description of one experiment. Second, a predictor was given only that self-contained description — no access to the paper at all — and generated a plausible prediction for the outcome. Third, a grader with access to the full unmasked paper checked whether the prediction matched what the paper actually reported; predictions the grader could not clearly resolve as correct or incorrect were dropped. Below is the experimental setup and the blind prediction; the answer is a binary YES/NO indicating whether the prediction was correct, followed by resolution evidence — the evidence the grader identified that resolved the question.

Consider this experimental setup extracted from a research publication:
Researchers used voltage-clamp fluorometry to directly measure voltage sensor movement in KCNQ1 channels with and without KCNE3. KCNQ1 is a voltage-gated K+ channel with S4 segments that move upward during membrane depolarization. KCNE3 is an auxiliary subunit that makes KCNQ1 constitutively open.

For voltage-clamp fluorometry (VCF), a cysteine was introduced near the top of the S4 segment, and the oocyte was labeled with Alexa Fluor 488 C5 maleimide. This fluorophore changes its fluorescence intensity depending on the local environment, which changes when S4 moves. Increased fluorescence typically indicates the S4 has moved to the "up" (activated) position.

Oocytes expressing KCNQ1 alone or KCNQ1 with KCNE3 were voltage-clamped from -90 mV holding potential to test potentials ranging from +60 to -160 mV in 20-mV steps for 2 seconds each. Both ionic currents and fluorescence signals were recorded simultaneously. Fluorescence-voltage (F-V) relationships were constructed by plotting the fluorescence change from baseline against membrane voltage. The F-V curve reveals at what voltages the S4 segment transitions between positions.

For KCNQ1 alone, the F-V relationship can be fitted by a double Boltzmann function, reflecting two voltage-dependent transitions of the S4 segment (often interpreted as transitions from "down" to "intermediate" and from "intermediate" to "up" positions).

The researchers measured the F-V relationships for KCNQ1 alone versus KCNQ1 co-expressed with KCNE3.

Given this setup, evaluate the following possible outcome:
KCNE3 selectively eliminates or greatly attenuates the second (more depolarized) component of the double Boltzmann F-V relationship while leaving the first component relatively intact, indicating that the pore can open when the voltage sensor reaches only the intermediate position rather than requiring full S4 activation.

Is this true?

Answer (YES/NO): NO